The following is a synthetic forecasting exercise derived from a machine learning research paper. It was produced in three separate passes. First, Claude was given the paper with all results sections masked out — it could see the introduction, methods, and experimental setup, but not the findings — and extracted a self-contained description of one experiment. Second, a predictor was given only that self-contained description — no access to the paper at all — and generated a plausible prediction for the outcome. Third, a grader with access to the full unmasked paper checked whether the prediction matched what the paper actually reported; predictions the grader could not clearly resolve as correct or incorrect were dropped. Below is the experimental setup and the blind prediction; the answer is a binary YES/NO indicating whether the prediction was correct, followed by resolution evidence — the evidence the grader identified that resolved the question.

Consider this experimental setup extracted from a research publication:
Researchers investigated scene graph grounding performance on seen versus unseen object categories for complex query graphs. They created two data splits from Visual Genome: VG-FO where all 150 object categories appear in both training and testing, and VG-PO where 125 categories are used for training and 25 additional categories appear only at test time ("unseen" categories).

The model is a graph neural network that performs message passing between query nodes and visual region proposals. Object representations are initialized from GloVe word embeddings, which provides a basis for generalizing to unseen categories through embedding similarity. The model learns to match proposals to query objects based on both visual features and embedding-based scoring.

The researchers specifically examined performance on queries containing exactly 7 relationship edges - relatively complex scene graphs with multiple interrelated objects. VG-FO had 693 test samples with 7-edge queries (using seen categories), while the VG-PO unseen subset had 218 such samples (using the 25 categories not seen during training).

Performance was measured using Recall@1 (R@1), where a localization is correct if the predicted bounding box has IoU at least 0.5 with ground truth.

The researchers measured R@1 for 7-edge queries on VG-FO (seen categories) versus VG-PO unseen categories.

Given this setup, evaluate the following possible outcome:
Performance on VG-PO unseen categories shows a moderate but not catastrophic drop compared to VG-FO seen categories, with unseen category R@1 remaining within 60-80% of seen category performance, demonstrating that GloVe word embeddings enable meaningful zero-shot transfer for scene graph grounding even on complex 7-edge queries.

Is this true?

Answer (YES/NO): NO